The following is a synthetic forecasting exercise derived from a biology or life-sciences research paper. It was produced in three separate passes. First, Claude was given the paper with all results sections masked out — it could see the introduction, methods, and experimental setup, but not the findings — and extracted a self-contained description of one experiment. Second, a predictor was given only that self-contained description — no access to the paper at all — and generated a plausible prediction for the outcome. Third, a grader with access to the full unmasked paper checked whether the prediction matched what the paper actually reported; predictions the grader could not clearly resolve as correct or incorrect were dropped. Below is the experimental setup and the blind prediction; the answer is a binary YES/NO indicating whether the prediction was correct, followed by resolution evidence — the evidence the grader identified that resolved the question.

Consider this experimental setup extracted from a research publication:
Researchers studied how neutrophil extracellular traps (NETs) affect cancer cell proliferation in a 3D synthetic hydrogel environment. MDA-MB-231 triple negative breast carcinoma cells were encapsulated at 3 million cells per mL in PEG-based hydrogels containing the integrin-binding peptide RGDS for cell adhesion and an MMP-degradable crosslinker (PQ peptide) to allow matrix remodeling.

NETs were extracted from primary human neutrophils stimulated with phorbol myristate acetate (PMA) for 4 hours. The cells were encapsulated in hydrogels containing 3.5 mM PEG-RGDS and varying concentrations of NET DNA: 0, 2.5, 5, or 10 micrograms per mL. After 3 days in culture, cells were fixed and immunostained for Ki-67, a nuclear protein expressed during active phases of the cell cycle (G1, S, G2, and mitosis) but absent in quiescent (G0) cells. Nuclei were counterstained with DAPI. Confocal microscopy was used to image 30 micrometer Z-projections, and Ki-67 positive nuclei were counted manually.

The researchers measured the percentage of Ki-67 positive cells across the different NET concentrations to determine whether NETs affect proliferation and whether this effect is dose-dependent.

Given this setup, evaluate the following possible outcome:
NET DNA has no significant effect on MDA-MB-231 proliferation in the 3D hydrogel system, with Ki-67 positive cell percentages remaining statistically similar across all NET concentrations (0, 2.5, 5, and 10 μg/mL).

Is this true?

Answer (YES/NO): NO